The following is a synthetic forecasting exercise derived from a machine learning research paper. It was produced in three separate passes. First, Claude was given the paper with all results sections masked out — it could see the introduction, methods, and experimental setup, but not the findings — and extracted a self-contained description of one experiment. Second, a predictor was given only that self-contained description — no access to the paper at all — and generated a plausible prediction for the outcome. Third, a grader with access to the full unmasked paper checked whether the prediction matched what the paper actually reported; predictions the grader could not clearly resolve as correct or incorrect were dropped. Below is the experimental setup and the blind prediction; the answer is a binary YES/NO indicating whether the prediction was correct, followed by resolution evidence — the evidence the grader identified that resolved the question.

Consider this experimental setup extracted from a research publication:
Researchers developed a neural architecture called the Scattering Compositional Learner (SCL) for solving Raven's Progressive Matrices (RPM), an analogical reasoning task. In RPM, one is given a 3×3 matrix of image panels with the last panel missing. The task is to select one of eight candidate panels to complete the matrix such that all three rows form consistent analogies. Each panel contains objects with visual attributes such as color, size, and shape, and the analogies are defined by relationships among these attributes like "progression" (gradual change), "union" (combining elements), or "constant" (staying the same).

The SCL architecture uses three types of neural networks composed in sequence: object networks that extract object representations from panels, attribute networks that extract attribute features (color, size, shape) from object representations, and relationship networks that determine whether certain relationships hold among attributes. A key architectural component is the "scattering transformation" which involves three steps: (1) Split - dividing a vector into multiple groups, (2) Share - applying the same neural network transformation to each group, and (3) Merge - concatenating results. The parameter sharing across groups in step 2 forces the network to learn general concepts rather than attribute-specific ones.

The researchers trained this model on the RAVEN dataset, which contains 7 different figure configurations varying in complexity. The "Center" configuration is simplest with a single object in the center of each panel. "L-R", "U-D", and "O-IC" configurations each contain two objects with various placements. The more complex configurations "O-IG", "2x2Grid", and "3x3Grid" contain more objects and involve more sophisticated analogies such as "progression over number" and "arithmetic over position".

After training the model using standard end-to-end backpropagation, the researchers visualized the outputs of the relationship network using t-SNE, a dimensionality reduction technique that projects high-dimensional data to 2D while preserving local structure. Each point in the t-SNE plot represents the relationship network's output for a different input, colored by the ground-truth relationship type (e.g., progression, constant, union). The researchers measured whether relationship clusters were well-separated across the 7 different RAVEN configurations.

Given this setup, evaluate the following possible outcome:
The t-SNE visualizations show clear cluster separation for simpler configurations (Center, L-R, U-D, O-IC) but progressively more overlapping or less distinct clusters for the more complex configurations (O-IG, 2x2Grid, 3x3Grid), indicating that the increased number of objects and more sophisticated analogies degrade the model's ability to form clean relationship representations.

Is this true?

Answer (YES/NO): YES